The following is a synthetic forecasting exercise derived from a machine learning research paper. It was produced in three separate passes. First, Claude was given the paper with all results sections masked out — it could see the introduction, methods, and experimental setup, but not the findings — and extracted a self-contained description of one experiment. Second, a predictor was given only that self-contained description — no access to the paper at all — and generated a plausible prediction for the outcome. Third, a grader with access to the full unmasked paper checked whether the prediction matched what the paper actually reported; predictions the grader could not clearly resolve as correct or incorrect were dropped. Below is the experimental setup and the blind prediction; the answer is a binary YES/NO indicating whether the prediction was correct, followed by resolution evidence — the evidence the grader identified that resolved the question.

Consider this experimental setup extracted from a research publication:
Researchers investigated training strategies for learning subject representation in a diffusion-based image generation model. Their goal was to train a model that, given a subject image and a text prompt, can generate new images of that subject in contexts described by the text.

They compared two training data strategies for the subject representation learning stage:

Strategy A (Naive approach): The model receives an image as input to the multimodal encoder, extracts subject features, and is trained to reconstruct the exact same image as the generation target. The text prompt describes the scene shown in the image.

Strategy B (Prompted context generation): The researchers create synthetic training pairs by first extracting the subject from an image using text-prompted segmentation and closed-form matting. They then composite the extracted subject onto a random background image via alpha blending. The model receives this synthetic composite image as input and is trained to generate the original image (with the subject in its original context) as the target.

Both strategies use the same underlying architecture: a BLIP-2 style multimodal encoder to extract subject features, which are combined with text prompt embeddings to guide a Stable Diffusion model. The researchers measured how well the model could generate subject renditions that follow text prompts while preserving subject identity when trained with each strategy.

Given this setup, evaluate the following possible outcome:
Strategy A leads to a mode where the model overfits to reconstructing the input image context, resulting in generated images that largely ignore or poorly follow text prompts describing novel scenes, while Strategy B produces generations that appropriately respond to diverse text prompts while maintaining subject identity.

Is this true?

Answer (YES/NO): YES